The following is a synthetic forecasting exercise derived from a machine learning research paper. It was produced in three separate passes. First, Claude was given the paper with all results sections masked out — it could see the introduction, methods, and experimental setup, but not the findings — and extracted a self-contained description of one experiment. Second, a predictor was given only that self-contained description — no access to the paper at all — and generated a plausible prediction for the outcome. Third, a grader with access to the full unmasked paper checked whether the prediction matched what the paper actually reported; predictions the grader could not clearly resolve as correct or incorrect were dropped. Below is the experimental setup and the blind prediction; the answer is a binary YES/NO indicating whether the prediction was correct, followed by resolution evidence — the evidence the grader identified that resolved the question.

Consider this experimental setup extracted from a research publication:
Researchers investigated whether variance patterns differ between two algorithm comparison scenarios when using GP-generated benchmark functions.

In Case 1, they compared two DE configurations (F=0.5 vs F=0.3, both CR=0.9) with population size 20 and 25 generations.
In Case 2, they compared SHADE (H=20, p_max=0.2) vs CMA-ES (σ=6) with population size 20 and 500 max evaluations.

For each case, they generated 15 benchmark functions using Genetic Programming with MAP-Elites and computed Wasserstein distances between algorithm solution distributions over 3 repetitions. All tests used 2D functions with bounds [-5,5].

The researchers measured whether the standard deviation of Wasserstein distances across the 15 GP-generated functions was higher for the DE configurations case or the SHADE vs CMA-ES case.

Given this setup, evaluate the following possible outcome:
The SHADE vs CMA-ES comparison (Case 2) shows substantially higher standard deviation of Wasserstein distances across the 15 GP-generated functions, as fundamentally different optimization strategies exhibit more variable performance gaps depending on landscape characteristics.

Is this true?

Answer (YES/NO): NO